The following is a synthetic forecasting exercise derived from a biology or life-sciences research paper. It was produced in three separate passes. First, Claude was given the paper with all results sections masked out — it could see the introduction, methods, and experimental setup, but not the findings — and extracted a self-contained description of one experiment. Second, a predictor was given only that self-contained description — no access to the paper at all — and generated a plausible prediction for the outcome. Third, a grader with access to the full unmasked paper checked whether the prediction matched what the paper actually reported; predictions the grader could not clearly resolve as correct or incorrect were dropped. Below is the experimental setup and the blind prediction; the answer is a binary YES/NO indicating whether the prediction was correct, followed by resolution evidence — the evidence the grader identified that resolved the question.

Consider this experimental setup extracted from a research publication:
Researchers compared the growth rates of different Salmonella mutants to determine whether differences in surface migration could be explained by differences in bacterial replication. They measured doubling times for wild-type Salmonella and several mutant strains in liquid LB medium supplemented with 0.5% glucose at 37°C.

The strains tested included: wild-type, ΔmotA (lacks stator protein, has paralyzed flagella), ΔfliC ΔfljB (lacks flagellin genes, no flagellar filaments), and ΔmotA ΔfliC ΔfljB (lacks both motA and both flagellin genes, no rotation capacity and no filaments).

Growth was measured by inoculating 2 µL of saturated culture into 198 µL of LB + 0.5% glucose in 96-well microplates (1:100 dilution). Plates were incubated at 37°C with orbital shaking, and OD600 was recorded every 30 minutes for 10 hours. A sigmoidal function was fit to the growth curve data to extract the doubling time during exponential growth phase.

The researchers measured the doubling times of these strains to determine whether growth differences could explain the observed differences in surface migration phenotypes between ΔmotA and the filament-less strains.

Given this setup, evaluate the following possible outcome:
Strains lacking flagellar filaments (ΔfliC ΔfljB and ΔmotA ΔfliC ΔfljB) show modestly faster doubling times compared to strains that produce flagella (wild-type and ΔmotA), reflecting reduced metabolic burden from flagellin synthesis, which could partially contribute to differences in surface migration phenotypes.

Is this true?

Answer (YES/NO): NO